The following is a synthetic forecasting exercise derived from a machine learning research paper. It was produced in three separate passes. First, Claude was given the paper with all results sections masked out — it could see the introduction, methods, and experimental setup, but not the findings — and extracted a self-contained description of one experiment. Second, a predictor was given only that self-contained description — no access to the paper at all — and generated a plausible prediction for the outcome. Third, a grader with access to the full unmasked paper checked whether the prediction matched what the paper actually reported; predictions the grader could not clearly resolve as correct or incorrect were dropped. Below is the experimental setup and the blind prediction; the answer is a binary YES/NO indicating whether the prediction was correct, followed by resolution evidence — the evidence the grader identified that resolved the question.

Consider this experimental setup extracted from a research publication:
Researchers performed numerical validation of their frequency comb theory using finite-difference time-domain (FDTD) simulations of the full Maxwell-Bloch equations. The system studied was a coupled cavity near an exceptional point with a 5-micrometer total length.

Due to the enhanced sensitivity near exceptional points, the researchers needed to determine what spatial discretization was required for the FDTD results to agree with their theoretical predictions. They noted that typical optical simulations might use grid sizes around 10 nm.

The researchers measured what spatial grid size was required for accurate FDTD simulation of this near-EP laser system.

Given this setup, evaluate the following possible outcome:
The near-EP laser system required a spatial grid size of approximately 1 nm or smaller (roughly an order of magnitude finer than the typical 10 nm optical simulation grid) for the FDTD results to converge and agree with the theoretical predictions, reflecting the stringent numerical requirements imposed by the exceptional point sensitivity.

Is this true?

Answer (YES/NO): YES